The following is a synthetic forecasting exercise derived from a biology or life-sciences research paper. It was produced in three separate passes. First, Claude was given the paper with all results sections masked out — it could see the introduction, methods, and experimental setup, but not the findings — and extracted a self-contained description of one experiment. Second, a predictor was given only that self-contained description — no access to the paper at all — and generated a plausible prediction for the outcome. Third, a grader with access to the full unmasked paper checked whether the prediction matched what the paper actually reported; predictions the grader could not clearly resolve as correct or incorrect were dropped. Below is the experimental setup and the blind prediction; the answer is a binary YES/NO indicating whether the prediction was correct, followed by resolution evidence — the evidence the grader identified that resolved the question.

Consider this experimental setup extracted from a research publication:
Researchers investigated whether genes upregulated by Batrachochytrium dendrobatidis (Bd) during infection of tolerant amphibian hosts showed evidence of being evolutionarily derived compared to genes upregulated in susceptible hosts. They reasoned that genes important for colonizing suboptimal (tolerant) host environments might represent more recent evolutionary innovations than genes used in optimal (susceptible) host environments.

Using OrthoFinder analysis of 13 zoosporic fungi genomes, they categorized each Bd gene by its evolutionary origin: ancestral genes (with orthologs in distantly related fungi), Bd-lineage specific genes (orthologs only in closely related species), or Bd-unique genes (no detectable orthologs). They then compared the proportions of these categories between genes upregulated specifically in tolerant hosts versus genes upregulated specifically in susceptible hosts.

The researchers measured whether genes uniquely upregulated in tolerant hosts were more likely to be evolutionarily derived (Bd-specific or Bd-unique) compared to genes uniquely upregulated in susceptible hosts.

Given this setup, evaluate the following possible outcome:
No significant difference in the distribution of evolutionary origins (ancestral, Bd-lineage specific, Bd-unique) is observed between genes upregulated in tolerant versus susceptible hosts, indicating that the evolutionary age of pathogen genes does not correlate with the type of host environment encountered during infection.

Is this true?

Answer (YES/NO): NO